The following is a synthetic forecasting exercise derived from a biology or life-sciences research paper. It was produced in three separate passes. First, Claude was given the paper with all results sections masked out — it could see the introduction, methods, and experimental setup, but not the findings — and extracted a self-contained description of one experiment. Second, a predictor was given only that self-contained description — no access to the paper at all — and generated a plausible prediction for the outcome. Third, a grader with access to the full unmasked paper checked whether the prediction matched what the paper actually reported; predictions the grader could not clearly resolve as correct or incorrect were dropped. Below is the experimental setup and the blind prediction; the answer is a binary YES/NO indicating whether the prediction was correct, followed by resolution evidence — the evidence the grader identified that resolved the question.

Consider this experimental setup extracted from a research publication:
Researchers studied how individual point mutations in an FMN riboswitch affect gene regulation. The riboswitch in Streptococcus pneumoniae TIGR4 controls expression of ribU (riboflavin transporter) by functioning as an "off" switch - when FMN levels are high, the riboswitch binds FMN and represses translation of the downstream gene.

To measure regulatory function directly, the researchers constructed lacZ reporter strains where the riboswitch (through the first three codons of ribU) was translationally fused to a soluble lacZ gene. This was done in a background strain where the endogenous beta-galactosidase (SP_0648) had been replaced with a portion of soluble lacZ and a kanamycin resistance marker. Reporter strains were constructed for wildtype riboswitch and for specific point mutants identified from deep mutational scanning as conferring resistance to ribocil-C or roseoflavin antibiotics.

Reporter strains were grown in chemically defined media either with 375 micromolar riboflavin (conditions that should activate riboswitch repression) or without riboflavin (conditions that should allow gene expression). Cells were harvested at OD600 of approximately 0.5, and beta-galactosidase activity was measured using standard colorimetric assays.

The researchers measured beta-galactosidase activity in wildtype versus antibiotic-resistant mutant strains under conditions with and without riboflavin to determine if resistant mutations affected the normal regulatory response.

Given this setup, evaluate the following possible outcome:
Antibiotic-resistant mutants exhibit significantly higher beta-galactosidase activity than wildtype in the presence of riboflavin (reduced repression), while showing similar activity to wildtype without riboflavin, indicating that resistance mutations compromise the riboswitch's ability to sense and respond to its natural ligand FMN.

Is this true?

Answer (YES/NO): NO